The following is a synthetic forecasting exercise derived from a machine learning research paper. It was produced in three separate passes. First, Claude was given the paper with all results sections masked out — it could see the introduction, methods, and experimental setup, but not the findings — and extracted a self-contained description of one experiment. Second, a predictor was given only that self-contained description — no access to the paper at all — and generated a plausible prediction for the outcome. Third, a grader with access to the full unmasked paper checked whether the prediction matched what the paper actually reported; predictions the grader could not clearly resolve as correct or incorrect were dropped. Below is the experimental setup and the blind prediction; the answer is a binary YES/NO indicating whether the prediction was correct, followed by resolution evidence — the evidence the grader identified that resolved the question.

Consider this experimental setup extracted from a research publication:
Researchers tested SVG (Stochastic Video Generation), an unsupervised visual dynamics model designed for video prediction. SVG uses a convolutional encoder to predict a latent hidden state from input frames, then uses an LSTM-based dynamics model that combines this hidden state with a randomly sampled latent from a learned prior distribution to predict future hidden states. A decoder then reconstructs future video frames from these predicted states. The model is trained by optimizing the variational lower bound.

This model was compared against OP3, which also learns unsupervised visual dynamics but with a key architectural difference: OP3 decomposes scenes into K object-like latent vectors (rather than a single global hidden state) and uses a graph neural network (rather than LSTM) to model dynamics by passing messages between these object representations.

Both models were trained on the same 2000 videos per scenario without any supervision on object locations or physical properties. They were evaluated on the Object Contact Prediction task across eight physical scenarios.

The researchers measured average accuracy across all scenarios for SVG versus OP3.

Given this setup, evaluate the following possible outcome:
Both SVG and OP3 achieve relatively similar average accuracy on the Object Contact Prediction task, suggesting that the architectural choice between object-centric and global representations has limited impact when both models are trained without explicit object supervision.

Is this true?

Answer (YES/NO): NO